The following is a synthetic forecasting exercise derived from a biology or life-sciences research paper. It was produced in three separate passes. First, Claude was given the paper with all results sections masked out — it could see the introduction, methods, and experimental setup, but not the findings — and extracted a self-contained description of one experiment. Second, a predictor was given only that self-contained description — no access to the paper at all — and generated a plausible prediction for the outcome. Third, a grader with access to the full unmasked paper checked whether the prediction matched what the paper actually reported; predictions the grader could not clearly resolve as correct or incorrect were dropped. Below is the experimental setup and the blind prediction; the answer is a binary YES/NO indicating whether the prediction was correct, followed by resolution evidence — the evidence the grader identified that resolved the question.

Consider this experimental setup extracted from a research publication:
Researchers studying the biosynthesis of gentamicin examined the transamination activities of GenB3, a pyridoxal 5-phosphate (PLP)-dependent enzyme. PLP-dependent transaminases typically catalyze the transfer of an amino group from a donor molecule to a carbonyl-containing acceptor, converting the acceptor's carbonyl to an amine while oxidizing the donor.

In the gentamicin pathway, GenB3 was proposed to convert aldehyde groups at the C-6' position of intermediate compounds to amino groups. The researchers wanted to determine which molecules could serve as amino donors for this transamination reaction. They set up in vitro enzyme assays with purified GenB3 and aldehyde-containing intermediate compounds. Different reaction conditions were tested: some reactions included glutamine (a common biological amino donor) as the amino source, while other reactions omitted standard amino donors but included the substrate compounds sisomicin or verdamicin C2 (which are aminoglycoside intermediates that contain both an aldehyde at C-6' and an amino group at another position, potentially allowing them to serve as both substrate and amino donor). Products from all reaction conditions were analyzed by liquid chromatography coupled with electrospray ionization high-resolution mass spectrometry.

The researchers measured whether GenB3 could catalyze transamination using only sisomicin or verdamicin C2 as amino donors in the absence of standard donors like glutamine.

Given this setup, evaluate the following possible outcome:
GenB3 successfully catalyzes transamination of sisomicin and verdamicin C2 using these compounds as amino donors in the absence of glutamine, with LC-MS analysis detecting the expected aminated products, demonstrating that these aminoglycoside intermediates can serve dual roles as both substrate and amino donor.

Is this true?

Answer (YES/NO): YES